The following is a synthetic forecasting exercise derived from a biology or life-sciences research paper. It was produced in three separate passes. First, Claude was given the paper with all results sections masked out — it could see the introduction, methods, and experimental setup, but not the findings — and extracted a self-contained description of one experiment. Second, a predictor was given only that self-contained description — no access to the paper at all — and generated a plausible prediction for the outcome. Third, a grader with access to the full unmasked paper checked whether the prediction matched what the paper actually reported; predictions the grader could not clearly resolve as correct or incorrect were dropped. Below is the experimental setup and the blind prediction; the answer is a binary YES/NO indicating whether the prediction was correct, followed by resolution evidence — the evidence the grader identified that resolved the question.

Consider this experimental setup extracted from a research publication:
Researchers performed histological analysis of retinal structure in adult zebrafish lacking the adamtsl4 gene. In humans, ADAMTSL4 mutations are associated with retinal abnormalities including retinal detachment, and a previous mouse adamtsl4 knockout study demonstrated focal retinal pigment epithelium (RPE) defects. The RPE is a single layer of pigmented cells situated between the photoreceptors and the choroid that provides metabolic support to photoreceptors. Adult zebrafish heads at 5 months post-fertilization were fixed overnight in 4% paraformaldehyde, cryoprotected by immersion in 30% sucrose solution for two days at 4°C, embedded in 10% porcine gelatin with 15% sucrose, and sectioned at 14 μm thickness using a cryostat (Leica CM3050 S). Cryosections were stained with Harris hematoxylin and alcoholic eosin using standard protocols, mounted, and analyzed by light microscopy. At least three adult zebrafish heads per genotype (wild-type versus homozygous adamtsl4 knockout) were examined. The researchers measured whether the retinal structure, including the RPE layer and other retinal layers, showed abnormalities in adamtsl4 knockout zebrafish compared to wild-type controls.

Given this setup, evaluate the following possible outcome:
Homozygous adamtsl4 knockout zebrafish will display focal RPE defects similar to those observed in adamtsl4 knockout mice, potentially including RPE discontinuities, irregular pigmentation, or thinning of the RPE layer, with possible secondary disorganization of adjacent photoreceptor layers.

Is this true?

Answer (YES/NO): NO